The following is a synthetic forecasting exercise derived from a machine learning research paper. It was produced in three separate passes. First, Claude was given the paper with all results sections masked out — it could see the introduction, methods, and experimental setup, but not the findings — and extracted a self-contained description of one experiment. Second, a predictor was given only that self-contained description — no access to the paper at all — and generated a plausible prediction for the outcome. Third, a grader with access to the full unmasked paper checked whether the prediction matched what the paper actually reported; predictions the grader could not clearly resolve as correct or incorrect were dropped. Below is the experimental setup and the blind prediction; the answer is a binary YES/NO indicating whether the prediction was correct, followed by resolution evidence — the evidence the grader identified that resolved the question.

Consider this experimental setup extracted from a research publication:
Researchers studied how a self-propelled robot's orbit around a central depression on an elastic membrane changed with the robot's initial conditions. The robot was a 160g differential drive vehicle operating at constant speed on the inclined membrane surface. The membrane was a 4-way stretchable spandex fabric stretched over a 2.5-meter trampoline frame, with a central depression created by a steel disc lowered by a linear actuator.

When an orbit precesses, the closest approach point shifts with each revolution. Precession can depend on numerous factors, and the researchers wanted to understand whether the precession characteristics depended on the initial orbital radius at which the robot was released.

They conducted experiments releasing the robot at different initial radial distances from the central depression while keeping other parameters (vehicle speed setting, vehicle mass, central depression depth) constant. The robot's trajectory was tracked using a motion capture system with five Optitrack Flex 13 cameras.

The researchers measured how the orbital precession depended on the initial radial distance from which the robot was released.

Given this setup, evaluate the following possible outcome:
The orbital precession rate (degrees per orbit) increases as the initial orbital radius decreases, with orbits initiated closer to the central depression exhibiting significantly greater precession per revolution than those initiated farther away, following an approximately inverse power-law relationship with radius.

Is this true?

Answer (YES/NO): NO